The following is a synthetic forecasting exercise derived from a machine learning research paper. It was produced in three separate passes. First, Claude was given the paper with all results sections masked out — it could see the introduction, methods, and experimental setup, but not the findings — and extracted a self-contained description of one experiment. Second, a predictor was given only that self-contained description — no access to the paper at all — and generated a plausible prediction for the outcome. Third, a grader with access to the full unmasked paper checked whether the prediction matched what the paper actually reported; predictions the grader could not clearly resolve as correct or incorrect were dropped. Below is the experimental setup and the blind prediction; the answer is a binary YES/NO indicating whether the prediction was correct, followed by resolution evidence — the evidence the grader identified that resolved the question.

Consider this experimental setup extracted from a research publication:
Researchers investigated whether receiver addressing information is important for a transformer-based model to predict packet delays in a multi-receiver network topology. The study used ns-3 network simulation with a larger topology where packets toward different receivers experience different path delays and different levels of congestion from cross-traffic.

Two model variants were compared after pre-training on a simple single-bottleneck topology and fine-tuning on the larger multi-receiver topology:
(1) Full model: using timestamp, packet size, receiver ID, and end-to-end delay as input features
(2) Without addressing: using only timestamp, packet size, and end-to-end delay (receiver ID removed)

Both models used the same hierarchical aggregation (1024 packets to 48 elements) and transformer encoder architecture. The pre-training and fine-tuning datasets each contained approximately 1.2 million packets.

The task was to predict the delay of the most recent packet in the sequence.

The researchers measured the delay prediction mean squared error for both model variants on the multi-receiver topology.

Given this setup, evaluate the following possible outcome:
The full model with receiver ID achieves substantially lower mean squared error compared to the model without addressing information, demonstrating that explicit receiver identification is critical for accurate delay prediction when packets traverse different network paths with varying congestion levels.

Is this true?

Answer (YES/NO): YES